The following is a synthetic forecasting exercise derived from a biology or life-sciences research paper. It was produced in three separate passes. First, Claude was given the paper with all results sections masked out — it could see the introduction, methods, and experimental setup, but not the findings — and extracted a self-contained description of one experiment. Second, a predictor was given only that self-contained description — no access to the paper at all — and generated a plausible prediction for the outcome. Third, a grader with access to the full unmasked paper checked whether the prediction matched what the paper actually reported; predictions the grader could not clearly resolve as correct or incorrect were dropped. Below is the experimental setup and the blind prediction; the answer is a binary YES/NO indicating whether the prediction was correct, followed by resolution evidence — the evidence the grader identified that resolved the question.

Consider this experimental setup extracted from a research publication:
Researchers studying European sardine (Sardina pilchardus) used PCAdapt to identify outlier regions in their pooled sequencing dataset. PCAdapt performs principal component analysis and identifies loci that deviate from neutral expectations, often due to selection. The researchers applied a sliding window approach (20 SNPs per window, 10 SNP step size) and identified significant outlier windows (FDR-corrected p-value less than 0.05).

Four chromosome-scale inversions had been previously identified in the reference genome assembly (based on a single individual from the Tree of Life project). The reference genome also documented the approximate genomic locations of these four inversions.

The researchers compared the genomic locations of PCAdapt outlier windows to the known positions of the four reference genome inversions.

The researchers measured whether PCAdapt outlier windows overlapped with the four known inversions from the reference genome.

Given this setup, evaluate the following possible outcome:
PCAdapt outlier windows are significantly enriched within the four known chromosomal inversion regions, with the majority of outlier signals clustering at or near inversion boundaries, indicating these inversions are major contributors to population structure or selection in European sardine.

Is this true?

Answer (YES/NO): NO